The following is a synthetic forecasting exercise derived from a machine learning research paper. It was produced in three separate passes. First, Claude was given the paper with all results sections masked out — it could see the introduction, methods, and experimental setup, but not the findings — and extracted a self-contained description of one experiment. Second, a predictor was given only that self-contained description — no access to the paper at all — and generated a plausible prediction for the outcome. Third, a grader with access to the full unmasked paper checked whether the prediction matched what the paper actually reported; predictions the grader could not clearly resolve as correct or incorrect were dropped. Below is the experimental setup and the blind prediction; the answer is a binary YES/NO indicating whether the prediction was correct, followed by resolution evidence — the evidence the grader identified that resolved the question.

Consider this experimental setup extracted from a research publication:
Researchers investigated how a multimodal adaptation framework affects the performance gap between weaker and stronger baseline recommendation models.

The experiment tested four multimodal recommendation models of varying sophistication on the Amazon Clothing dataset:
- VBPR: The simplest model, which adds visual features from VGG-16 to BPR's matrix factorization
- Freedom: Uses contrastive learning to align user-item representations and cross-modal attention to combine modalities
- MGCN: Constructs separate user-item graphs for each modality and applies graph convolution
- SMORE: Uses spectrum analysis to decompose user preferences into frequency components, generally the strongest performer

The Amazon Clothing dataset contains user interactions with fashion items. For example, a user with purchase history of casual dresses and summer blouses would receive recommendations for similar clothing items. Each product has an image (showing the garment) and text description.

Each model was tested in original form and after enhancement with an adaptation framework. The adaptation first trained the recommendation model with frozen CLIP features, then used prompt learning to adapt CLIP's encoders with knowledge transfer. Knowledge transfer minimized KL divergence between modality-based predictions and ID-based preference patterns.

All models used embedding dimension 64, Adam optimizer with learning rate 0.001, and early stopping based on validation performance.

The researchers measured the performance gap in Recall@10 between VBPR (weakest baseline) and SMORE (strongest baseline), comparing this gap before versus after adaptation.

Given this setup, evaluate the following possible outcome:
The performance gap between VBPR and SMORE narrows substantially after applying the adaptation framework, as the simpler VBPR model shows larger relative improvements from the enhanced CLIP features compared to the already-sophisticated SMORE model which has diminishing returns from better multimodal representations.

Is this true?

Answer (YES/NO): YES